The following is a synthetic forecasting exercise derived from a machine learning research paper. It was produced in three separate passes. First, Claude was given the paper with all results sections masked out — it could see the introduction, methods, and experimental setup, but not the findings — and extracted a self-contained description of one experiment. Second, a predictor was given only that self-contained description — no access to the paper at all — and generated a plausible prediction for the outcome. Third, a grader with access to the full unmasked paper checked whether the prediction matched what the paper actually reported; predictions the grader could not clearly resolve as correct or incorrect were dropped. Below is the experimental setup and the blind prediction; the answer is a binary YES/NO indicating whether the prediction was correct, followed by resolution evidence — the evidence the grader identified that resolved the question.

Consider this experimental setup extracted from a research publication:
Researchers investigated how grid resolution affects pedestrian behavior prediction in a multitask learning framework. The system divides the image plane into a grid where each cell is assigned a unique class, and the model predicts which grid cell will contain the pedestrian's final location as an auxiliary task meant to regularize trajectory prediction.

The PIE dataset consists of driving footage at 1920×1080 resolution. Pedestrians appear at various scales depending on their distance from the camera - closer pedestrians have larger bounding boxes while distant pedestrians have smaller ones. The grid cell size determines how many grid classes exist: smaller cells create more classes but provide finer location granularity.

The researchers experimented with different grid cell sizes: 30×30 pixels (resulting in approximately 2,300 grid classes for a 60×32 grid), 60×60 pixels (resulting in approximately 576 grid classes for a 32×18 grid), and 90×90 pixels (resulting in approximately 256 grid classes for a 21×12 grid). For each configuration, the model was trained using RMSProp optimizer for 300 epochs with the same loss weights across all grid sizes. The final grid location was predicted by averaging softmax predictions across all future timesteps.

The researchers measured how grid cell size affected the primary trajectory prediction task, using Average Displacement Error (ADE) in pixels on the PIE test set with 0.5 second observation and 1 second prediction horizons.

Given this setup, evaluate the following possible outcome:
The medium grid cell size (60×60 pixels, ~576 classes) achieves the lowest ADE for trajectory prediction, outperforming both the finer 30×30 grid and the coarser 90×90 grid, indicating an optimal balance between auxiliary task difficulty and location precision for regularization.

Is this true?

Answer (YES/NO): YES